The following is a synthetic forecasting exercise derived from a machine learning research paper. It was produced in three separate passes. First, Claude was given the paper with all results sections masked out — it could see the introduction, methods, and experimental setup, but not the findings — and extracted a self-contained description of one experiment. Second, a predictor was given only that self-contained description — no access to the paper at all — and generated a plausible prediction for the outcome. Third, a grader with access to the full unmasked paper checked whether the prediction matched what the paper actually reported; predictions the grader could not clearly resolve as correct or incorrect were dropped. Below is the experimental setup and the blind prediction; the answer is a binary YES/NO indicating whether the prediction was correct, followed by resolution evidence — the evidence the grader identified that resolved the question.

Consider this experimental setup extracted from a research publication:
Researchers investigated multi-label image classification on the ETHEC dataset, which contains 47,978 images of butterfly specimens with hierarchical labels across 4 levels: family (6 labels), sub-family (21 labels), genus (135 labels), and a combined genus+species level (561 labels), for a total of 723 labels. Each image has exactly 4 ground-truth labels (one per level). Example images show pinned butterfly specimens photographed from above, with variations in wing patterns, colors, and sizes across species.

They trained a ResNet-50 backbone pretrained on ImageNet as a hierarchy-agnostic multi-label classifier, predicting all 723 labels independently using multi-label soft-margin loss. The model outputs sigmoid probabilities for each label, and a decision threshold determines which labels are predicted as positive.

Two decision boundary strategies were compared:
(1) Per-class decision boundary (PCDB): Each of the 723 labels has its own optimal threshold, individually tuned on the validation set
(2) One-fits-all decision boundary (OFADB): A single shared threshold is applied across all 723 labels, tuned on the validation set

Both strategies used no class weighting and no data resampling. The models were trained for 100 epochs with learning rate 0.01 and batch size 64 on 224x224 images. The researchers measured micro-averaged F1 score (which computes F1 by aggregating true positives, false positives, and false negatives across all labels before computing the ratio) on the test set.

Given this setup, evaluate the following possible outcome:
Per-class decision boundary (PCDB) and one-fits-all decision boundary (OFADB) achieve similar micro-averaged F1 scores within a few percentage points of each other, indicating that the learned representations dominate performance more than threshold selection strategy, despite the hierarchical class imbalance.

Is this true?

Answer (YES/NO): NO